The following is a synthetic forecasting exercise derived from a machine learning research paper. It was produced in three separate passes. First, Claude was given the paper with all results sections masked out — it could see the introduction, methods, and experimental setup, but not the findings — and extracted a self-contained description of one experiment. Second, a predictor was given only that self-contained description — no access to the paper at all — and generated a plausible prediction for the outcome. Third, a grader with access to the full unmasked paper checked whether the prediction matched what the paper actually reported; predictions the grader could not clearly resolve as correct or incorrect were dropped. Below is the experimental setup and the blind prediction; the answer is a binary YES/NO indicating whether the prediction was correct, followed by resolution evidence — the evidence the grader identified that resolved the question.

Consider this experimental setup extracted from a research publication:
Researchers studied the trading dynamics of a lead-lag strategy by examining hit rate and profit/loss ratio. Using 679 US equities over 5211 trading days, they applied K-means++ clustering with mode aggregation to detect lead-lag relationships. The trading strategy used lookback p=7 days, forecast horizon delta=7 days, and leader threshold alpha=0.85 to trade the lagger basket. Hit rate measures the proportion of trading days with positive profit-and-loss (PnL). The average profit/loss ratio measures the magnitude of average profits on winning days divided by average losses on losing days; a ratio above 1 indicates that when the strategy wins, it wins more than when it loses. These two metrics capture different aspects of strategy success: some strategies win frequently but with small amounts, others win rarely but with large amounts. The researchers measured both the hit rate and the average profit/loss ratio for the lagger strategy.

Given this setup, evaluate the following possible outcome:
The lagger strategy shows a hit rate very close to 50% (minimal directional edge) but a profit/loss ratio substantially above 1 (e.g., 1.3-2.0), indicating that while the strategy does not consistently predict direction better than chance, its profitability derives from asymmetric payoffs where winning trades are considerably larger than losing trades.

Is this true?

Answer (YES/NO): NO